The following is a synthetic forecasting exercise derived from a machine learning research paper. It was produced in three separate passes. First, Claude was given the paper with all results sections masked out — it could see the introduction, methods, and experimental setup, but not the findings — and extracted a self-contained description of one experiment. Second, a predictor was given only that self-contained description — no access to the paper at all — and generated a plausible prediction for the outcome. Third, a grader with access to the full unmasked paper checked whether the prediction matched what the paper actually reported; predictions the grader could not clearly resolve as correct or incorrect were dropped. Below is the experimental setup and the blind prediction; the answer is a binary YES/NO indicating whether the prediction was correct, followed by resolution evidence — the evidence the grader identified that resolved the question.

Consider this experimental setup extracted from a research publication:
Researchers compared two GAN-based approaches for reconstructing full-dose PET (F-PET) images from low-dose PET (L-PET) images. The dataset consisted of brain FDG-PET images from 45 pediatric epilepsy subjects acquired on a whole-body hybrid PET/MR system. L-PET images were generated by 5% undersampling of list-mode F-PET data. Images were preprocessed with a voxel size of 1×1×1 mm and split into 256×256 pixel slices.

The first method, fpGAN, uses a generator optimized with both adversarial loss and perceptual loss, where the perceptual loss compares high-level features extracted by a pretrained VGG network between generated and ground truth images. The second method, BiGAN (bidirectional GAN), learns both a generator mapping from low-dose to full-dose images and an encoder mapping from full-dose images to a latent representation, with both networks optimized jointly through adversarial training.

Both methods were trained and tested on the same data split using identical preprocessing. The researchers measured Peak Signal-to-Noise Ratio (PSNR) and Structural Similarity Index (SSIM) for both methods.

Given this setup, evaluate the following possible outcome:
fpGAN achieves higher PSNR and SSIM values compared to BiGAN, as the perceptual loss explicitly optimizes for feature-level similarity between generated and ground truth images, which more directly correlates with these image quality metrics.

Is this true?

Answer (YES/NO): NO